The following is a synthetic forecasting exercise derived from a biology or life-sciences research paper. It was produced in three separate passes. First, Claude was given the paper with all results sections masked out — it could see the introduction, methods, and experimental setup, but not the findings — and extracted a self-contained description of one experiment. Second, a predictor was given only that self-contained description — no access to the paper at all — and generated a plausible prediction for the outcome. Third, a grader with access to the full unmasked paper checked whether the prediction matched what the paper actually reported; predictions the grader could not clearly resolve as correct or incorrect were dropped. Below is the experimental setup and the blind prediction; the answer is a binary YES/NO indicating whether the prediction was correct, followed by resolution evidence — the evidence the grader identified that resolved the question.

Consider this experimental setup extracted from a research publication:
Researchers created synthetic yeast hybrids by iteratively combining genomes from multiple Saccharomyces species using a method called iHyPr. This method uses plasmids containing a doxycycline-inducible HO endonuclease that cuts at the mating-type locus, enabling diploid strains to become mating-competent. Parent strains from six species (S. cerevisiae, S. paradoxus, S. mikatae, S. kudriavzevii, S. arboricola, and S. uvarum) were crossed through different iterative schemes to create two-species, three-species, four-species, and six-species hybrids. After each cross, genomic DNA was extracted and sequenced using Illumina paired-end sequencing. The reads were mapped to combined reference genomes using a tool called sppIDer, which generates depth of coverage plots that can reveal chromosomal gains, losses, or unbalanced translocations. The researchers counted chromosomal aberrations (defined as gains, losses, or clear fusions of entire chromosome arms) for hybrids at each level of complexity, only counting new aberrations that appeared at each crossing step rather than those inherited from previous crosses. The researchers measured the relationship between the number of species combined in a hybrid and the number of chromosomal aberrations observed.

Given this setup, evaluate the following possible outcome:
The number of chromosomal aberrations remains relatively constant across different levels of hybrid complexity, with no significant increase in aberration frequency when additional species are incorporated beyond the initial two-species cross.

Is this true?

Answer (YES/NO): NO